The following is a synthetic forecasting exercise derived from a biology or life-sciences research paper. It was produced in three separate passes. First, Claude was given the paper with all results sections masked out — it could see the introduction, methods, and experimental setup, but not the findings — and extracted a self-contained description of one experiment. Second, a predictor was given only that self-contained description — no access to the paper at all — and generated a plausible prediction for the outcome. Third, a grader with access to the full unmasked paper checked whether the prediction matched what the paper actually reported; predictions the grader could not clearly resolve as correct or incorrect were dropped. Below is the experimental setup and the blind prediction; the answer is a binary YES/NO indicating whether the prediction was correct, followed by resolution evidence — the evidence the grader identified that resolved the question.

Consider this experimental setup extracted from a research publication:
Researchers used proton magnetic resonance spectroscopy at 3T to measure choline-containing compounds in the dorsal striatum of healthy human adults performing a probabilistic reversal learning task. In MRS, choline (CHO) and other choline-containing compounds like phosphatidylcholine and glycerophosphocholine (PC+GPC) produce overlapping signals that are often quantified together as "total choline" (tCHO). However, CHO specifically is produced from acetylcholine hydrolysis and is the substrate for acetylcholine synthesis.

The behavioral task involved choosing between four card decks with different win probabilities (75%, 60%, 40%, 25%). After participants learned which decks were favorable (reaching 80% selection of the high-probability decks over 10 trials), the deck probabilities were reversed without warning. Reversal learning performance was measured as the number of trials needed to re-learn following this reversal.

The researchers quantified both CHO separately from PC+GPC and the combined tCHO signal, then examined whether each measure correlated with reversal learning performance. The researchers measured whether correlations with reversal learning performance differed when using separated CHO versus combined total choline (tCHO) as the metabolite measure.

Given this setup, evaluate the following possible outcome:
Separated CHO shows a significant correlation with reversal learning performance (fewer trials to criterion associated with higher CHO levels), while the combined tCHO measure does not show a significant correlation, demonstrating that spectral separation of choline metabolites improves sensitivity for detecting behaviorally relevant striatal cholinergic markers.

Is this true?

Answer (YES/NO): NO